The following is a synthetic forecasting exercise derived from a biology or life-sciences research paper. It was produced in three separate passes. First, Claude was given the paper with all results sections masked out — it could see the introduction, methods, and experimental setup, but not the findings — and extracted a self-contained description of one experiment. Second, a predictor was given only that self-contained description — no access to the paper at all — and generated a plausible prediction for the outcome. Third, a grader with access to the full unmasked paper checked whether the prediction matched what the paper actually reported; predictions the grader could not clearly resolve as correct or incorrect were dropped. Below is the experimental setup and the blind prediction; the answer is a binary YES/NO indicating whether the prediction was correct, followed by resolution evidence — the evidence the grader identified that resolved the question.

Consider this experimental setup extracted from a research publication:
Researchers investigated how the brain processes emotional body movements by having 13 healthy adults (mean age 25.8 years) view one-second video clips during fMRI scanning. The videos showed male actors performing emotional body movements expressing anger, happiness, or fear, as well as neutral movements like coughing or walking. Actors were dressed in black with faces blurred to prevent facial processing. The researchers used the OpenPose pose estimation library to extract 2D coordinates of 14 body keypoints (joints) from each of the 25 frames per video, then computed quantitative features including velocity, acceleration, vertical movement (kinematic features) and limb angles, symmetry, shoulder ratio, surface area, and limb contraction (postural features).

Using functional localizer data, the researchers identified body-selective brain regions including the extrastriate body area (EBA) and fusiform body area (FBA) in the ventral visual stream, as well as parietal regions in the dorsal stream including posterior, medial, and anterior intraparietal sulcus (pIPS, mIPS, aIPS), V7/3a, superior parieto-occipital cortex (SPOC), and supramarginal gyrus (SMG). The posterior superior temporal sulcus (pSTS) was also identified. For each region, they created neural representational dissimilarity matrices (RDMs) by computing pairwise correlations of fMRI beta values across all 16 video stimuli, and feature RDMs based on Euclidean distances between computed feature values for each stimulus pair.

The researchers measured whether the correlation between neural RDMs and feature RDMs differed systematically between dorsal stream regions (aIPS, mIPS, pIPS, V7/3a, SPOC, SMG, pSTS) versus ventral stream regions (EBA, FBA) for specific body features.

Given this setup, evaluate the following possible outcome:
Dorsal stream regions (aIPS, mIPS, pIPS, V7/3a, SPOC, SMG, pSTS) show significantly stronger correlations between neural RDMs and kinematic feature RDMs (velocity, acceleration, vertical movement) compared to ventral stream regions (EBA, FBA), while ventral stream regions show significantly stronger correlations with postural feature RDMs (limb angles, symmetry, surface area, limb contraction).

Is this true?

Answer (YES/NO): NO